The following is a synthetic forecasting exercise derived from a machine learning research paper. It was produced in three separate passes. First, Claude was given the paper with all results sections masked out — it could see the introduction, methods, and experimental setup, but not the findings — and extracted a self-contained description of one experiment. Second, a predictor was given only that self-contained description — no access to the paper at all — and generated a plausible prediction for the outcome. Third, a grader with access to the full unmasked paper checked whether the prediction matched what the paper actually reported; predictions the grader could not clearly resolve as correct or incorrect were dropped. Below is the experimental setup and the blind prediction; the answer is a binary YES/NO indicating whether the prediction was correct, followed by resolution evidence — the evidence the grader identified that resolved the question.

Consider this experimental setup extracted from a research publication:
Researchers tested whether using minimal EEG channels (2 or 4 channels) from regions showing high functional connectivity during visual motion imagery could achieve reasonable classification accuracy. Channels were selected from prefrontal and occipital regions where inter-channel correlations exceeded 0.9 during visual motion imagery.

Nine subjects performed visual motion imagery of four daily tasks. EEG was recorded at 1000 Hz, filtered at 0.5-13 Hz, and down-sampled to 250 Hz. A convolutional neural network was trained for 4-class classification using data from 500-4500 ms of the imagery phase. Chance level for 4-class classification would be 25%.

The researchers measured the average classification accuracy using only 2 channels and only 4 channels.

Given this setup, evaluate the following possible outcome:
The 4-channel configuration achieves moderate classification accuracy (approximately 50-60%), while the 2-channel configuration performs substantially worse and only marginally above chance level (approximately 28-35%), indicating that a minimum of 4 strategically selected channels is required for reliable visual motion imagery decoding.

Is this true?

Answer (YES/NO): NO